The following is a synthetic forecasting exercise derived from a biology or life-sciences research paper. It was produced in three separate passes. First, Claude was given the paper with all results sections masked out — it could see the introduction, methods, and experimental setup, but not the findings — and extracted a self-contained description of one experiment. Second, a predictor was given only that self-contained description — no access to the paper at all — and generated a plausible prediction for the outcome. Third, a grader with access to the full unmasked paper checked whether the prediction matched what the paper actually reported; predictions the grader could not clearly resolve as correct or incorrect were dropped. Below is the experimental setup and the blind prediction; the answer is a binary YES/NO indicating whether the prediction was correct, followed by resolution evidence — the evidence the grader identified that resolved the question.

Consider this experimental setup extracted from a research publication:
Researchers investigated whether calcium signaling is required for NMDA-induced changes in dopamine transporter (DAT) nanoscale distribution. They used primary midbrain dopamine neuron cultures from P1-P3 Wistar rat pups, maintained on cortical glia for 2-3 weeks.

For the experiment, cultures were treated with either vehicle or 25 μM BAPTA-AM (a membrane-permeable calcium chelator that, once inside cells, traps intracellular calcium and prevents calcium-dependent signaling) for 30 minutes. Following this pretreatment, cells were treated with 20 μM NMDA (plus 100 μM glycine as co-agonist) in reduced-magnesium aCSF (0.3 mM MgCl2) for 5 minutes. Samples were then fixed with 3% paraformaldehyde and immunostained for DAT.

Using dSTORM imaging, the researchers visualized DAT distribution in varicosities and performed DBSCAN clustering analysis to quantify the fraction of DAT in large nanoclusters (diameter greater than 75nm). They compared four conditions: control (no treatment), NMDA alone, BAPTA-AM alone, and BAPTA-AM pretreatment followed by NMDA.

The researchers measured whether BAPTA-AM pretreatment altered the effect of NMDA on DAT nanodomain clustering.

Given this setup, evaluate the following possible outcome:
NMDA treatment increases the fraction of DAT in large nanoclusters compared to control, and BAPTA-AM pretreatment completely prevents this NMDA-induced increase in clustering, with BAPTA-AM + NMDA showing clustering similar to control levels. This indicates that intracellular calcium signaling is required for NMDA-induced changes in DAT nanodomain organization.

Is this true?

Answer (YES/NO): NO